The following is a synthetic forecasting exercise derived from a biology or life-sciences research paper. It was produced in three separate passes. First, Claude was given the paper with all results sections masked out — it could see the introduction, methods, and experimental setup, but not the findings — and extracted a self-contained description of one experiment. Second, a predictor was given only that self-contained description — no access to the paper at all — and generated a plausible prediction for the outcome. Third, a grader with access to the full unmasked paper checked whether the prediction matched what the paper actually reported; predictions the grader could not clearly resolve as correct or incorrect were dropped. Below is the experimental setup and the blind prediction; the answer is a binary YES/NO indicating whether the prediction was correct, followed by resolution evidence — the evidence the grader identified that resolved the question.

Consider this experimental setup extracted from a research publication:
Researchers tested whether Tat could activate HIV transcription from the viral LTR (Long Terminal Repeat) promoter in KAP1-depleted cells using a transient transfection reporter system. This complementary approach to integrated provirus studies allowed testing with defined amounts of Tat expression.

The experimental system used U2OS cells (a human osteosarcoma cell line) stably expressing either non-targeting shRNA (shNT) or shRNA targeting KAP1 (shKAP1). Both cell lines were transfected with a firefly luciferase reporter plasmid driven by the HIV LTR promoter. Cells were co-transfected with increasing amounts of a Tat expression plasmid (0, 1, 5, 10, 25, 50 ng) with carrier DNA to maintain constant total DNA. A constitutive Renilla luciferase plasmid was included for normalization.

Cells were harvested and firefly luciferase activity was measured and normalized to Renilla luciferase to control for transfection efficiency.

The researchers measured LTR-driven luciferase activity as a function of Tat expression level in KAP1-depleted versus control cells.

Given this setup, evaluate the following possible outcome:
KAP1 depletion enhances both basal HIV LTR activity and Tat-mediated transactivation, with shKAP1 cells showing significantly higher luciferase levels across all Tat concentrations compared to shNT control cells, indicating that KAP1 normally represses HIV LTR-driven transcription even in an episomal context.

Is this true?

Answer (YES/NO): NO